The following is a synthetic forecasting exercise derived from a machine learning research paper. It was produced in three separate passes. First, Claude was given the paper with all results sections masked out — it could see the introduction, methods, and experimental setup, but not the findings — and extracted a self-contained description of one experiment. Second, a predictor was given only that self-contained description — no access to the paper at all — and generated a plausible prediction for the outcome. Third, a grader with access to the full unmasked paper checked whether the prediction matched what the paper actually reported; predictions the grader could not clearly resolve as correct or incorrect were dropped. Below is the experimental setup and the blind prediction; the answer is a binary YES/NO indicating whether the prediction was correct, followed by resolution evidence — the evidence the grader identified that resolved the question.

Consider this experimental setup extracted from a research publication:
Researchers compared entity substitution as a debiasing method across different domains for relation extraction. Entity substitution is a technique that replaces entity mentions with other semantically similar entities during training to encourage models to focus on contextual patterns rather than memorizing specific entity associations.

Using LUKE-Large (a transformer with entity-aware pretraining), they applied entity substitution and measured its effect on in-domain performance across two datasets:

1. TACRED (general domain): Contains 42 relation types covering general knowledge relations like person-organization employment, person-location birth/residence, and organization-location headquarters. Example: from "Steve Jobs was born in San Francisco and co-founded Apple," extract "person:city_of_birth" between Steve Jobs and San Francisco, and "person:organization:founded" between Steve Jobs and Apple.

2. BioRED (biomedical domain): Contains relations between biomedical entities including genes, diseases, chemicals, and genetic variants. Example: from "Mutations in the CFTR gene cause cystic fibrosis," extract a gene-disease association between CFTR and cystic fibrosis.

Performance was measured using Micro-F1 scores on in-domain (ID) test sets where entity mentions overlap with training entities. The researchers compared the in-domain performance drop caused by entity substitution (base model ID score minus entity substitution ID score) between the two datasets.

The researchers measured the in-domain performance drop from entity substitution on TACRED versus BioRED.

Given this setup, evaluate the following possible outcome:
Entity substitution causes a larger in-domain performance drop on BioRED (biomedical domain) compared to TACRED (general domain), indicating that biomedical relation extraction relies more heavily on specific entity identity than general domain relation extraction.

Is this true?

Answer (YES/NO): NO